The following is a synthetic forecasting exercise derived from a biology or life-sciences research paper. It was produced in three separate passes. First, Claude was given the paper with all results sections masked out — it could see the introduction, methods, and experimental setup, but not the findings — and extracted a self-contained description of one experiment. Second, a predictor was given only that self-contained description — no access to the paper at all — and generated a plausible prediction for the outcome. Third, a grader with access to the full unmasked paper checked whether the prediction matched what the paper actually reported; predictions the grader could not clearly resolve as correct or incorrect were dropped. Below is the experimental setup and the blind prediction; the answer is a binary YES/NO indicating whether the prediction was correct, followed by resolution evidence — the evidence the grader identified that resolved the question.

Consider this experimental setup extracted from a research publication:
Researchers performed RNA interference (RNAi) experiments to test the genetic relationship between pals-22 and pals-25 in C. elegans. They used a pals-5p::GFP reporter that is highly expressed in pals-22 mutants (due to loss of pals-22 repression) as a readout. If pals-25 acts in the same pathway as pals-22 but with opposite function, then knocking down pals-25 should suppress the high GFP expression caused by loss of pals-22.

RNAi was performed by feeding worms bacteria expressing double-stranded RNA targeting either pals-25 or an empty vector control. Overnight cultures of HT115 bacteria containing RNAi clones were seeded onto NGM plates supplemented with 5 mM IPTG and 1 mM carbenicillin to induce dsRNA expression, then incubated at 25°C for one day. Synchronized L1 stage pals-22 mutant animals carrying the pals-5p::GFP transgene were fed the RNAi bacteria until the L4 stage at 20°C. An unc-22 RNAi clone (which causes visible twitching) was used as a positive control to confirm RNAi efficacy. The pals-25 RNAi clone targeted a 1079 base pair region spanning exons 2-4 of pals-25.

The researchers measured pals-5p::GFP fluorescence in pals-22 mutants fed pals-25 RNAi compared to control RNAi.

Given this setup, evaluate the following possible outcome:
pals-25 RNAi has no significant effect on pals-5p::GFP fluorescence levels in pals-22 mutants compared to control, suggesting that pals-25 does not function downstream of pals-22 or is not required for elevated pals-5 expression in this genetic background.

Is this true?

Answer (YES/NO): NO